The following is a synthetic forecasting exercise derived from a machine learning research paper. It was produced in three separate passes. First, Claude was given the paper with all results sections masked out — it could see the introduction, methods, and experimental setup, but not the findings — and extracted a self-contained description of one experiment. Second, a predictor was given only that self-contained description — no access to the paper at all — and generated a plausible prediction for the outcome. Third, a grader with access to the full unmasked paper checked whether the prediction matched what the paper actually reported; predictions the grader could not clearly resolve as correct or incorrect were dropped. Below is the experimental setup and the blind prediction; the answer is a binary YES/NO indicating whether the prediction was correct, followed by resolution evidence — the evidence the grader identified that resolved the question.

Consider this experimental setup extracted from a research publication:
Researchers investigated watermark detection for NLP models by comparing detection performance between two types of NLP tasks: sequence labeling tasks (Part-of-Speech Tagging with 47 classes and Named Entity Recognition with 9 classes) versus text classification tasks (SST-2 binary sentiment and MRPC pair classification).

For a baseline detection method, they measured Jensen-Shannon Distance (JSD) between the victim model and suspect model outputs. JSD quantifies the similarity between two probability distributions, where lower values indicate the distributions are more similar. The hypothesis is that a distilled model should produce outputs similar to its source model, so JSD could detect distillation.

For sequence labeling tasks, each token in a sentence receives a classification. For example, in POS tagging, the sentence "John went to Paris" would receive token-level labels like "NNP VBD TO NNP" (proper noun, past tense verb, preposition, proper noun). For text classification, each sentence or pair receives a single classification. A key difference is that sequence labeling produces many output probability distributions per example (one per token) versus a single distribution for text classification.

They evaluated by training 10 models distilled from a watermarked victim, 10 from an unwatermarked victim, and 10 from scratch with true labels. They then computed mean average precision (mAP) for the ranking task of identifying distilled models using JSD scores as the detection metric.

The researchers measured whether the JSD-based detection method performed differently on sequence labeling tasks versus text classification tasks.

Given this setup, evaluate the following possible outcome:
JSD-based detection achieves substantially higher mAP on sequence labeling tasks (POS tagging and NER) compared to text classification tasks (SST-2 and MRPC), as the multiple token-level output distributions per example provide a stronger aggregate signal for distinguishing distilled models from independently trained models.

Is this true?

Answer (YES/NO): NO